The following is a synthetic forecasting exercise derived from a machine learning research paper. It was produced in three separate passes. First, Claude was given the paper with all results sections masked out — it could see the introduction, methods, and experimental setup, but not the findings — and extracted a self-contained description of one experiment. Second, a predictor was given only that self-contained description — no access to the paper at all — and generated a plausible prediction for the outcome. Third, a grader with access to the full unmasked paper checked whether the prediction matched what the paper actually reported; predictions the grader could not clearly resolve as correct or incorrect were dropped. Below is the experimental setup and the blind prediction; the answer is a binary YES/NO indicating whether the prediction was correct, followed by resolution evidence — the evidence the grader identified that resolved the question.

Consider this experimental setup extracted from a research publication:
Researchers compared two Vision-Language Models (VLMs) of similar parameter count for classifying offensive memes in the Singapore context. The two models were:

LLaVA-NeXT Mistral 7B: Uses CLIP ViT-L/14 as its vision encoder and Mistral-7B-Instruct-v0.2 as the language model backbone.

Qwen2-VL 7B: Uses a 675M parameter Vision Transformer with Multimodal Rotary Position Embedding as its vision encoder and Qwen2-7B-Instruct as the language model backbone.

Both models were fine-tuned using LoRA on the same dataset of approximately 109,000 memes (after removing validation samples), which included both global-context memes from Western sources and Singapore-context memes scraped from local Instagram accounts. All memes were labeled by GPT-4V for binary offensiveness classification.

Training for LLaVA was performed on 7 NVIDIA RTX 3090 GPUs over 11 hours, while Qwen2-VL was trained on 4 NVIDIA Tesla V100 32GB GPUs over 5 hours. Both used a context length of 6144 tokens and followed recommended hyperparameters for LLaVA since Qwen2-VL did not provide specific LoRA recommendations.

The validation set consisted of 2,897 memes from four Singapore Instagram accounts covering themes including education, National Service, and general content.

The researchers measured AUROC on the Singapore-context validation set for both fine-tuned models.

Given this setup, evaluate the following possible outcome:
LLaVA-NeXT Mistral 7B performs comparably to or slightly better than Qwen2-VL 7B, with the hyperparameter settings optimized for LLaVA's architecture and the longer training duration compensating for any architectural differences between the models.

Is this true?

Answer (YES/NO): NO